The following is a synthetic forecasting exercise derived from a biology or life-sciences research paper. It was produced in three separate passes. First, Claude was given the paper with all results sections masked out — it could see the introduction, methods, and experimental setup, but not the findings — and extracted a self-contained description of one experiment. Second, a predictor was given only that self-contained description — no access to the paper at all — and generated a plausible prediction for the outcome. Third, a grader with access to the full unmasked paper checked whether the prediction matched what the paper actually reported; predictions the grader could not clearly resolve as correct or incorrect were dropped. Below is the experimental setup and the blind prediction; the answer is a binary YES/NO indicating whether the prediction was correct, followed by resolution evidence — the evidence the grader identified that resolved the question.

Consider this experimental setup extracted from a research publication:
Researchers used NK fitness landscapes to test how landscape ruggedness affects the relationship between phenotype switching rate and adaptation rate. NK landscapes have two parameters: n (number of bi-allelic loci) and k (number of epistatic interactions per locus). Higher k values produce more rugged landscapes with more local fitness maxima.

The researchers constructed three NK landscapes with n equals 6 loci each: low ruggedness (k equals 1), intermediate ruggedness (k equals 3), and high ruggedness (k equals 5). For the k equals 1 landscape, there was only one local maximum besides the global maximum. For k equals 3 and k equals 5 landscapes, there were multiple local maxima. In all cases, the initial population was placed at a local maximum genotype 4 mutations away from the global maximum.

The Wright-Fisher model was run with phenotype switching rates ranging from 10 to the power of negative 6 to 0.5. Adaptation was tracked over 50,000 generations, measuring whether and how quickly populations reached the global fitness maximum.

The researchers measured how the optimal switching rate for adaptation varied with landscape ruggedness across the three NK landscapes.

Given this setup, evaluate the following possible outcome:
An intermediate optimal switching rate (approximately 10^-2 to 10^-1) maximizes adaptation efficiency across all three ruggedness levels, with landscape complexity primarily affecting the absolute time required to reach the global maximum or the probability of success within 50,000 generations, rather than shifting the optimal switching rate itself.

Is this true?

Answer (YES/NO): NO